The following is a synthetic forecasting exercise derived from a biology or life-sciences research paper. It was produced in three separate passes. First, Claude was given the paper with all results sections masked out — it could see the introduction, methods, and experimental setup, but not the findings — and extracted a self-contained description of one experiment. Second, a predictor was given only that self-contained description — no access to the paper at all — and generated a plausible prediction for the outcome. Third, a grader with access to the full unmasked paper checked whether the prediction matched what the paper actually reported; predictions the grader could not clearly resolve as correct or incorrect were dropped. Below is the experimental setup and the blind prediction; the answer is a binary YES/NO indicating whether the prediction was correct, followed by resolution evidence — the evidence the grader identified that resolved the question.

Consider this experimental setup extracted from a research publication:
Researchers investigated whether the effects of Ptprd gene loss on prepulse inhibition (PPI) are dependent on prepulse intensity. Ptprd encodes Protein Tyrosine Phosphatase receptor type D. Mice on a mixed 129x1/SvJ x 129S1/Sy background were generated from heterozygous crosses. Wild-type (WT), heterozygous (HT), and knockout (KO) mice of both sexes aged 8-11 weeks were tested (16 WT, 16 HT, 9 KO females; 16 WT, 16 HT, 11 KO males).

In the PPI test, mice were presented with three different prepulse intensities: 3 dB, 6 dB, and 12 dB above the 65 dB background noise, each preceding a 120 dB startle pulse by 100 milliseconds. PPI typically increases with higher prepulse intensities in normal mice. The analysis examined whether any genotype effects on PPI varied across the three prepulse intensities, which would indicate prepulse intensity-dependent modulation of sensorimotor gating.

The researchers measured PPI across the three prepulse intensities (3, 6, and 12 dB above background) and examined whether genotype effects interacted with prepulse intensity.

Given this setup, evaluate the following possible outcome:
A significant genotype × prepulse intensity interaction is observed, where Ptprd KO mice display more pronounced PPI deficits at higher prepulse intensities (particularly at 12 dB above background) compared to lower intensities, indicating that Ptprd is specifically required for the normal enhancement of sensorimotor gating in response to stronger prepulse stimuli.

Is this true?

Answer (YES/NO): NO